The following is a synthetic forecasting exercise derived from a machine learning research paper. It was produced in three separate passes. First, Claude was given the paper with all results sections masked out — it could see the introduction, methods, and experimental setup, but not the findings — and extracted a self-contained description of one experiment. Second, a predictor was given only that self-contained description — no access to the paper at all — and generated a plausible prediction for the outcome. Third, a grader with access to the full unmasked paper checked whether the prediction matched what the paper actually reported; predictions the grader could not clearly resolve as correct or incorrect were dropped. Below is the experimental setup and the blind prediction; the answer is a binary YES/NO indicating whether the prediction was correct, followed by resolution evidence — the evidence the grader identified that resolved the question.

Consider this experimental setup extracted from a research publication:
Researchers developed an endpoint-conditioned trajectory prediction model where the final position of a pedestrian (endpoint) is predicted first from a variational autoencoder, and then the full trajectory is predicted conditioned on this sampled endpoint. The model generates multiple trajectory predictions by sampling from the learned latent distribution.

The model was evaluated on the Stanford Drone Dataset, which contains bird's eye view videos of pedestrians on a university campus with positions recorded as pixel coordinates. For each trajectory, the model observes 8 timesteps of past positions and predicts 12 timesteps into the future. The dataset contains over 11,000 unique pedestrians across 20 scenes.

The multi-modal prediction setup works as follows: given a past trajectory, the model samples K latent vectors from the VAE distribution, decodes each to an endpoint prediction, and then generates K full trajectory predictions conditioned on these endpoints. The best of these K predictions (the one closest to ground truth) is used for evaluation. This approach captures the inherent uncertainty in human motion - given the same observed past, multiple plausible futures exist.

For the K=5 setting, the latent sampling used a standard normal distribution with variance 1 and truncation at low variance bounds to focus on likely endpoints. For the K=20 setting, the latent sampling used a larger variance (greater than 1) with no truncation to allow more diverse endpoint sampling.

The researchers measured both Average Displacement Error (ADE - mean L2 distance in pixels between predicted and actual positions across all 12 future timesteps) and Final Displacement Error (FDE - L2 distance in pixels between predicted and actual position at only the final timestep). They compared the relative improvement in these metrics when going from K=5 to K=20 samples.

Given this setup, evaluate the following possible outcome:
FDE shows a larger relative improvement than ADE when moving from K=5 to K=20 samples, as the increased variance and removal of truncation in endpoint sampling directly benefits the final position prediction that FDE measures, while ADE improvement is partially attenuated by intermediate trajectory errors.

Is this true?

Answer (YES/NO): YES